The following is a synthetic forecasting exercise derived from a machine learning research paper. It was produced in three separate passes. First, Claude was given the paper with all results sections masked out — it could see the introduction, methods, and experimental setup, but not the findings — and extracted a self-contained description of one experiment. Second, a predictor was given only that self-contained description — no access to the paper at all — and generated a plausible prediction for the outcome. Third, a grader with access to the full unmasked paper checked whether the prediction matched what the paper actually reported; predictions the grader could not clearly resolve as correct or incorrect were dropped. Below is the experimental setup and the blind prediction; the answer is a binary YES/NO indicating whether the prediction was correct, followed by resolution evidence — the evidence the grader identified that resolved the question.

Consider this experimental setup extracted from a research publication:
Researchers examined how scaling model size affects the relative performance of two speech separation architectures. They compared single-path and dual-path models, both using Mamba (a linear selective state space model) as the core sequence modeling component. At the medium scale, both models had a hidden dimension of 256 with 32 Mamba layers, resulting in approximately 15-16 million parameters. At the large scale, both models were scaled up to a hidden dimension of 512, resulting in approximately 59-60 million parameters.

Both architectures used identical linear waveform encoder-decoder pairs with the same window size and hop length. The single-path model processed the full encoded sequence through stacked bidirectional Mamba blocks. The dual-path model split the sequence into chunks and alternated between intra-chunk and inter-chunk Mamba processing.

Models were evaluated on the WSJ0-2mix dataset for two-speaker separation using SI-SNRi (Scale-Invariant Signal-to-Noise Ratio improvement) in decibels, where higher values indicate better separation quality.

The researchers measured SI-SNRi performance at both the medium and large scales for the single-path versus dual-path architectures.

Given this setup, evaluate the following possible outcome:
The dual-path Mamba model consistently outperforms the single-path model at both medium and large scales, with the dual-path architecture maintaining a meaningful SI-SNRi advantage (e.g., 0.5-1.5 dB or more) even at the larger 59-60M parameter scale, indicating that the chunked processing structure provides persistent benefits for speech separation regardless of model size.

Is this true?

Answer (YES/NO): NO